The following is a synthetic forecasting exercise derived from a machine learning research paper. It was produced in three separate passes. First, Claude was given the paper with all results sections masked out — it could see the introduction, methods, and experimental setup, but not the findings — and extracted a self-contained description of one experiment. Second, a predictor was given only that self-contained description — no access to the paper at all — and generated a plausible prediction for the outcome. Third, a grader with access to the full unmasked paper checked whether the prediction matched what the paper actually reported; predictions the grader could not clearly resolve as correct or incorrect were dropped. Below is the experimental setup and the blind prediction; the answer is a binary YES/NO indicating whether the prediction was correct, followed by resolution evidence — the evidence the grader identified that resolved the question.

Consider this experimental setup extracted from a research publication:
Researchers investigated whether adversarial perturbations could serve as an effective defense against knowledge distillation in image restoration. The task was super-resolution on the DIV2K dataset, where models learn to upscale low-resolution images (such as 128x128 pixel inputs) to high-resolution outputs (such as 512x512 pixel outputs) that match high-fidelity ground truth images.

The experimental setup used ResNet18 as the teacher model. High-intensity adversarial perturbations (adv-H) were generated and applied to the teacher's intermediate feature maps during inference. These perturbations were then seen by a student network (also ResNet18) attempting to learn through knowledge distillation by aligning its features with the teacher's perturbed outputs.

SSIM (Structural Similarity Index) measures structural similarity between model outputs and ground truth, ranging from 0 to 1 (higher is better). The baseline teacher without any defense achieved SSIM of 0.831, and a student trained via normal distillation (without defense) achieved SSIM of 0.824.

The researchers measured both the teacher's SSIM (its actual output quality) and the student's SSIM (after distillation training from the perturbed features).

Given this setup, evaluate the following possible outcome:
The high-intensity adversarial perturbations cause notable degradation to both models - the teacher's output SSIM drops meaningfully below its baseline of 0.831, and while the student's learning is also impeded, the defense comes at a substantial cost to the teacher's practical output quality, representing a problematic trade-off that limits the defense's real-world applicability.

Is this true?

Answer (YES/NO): YES